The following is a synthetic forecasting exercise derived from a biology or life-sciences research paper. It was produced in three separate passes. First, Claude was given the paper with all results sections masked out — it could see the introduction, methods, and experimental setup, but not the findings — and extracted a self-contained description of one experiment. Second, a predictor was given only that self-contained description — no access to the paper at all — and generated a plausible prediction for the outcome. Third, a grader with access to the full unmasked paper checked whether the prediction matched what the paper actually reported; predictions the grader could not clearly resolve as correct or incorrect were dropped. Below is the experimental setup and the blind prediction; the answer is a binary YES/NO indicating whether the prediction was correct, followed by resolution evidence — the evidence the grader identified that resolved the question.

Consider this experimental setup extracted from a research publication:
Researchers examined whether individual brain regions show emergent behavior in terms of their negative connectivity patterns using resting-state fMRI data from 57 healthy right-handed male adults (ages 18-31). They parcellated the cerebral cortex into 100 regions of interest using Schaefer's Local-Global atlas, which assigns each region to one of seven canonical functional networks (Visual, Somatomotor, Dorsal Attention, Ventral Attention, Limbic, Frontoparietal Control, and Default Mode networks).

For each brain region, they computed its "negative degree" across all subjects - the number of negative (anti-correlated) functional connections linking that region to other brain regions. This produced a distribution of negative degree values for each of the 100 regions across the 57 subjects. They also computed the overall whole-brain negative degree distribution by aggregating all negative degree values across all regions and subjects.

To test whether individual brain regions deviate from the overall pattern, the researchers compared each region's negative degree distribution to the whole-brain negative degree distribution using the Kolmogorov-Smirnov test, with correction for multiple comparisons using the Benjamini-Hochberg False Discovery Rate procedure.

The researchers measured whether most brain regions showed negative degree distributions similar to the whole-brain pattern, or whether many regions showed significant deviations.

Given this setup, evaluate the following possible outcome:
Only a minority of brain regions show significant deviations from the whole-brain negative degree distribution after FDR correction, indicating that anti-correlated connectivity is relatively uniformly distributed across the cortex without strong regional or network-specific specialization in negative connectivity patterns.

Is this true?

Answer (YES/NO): NO